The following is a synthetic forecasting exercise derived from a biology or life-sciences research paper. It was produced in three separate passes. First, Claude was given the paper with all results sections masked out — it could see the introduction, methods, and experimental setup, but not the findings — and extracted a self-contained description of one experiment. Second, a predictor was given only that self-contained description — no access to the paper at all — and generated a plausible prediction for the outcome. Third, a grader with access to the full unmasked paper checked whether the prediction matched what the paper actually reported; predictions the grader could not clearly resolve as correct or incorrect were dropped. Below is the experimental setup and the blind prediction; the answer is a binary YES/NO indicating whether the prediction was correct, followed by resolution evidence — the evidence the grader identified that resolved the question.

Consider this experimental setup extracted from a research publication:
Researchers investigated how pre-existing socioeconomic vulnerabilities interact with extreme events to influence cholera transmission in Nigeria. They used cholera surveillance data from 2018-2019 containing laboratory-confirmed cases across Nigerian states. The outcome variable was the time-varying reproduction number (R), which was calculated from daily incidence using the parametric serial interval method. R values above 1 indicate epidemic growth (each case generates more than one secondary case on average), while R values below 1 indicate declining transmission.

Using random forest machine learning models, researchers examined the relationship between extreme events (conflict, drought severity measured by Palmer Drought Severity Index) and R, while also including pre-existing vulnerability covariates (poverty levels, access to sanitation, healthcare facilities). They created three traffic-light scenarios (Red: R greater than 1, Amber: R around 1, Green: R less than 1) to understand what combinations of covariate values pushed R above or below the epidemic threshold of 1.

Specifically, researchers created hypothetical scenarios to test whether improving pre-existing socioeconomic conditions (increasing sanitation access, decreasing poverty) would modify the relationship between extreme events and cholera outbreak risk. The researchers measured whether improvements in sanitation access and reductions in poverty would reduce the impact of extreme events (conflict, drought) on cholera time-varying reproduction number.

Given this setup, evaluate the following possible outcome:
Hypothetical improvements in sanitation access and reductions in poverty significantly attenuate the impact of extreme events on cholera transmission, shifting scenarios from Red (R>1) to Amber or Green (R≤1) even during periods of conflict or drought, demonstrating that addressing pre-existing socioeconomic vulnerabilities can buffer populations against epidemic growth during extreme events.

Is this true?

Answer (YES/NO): YES